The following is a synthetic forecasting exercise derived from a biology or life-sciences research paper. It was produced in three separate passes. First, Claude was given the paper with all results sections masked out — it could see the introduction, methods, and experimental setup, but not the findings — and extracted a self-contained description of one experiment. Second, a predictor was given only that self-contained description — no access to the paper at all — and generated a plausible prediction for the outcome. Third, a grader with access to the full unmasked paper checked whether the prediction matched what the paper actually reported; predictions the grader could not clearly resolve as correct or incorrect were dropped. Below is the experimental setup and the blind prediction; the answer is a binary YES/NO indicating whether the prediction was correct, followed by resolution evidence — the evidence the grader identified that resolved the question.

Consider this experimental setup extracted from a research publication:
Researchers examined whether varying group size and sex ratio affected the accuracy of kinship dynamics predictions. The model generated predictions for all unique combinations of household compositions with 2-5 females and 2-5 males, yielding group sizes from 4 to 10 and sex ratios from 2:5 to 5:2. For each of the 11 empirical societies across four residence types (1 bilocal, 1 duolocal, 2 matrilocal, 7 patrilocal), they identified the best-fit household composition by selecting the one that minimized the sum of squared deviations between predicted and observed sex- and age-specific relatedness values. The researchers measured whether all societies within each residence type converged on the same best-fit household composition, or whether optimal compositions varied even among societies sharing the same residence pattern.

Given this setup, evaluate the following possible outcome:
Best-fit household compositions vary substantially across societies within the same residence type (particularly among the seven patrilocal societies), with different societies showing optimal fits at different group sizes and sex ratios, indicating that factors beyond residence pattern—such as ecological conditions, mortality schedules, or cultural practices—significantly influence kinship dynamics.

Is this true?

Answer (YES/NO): NO